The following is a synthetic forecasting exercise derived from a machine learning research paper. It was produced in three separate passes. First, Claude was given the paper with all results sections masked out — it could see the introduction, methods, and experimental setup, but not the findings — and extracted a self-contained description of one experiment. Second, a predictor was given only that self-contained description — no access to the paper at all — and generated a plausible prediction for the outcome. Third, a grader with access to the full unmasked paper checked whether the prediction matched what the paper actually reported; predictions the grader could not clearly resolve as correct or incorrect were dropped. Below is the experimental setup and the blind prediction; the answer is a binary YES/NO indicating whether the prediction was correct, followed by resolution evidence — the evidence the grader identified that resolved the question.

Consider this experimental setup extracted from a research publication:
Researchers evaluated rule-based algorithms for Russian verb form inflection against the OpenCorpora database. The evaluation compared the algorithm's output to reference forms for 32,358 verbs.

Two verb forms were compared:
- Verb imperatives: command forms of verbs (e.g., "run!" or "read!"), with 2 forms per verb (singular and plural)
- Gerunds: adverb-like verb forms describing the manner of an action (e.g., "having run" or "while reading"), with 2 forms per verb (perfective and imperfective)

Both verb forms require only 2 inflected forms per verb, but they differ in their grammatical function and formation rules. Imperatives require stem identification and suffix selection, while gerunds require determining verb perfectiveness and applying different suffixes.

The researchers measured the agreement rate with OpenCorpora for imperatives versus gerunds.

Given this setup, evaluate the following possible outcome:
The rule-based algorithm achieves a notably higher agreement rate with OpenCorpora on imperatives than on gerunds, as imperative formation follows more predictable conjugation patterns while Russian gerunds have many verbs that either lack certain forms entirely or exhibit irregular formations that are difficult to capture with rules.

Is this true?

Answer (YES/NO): NO